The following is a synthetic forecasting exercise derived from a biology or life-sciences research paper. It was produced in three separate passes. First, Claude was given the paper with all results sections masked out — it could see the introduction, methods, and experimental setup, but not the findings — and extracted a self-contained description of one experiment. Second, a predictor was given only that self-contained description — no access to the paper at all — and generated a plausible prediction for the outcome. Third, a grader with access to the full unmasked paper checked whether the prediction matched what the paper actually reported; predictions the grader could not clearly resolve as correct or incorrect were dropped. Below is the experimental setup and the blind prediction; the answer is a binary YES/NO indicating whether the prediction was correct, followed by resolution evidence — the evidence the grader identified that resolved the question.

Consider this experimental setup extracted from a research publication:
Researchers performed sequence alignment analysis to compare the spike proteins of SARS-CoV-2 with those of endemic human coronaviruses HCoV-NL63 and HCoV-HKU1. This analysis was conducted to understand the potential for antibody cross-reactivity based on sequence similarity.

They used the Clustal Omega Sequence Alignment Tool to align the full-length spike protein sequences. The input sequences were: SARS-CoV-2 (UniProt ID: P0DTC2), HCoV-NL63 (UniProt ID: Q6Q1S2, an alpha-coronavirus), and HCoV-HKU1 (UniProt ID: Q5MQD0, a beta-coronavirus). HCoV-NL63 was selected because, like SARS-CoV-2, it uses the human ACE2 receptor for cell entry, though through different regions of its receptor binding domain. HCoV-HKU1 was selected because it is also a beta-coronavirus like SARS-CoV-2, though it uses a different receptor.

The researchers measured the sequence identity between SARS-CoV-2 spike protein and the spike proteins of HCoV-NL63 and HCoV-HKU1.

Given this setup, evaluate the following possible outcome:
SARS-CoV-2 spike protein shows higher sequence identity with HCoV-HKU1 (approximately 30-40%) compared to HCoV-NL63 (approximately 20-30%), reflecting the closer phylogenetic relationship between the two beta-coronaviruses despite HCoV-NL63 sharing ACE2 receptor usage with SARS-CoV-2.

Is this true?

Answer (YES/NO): NO